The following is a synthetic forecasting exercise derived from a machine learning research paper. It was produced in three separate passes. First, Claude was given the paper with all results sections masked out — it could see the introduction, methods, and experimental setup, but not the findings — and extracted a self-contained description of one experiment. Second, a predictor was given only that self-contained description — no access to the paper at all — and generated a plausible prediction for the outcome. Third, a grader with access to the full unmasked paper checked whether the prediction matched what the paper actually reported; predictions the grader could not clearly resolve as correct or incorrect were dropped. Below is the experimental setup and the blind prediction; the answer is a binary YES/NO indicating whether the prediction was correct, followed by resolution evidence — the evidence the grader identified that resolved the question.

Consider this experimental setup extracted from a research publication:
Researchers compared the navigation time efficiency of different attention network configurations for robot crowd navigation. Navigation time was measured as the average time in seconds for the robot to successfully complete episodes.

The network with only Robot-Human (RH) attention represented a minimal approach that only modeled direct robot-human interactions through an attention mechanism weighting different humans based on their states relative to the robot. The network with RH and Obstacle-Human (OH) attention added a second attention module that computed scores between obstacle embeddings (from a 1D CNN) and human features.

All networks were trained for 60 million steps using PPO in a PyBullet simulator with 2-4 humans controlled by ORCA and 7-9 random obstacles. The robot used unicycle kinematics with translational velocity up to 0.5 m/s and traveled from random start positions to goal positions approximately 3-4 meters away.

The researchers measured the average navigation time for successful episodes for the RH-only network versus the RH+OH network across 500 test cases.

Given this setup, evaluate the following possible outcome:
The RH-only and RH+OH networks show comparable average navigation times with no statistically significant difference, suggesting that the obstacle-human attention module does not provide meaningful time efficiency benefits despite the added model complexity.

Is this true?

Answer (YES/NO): NO